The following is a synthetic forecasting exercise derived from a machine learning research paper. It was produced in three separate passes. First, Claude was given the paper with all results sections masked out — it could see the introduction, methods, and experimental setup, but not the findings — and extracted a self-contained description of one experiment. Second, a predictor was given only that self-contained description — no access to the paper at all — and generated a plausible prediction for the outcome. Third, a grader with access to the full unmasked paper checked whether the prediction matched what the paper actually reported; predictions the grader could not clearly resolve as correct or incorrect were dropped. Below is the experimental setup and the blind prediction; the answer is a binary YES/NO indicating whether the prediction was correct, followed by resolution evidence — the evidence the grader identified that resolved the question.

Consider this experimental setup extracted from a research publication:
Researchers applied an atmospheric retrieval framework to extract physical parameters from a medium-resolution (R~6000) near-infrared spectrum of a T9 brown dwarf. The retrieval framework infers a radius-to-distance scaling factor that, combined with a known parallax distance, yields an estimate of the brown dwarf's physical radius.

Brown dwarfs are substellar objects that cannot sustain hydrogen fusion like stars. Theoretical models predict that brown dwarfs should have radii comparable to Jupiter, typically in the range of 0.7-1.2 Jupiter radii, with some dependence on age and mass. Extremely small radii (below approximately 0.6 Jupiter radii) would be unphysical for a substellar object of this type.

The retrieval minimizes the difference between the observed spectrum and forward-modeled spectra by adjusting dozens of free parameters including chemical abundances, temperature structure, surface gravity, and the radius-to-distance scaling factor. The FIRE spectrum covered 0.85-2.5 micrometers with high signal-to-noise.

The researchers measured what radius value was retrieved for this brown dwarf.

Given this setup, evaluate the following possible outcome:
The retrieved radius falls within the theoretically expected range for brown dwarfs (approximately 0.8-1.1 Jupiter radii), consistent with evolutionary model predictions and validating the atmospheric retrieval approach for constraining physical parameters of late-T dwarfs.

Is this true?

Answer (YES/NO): NO